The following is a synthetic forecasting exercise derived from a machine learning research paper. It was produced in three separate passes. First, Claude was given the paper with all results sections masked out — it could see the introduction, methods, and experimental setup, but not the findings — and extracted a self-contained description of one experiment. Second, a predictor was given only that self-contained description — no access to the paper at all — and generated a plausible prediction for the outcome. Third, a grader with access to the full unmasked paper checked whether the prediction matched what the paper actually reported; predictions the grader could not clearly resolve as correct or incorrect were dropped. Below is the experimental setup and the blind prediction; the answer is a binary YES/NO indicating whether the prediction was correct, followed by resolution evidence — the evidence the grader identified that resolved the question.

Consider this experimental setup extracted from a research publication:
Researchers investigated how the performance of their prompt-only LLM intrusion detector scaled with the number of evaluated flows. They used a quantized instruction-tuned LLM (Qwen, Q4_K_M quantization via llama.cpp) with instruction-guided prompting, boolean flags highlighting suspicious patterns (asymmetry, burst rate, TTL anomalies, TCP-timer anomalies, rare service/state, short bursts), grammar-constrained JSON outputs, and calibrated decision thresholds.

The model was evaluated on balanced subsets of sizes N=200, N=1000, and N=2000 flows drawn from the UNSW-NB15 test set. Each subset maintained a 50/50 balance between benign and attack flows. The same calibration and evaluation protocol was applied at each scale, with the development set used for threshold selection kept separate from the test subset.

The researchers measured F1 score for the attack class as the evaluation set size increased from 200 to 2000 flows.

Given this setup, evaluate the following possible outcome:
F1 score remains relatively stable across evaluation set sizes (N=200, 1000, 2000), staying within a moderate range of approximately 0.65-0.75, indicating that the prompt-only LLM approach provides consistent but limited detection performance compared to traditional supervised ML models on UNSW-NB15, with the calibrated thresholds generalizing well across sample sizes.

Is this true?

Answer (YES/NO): NO